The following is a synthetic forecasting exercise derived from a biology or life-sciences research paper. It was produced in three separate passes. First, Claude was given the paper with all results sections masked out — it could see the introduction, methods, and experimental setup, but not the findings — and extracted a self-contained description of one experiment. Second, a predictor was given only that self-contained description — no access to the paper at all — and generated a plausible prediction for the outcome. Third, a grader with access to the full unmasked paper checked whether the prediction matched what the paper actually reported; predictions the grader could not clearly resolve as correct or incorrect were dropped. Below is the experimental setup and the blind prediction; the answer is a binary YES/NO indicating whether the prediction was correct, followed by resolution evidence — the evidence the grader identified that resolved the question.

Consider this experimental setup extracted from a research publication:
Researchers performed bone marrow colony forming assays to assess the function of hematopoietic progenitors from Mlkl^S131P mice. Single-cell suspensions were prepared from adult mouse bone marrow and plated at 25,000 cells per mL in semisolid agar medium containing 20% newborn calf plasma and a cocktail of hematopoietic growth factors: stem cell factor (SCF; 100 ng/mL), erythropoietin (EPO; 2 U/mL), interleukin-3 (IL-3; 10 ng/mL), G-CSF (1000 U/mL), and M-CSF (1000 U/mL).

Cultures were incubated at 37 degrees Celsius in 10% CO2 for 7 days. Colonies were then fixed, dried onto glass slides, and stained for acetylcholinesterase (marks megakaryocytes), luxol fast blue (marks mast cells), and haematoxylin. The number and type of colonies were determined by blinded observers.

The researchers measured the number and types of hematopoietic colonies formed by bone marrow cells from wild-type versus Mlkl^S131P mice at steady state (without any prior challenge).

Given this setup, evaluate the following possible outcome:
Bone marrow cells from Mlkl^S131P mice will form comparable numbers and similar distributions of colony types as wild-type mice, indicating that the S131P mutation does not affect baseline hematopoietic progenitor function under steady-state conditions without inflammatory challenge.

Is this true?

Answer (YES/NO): NO